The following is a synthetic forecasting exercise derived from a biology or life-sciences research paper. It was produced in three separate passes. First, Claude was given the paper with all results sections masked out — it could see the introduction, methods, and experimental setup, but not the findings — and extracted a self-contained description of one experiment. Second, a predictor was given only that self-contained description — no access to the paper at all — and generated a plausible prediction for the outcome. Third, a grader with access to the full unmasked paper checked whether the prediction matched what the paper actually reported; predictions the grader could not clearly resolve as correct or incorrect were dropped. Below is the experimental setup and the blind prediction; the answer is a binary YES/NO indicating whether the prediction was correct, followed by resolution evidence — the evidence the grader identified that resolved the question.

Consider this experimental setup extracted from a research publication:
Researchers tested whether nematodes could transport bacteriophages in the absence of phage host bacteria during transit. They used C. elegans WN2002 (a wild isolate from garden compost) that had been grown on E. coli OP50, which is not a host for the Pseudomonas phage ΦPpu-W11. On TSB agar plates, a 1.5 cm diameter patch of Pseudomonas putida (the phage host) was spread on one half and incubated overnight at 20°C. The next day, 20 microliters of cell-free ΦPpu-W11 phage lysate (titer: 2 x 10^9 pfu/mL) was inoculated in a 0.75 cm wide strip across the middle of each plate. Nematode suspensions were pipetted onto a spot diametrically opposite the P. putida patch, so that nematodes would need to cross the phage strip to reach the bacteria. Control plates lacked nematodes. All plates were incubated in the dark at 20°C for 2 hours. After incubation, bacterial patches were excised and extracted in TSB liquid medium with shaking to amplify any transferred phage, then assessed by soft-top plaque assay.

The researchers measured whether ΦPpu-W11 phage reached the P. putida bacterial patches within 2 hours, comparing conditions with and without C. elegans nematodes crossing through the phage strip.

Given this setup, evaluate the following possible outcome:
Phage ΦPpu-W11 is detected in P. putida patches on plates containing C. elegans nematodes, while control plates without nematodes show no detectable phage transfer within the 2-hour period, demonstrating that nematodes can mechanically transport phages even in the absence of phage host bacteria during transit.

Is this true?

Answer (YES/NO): YES